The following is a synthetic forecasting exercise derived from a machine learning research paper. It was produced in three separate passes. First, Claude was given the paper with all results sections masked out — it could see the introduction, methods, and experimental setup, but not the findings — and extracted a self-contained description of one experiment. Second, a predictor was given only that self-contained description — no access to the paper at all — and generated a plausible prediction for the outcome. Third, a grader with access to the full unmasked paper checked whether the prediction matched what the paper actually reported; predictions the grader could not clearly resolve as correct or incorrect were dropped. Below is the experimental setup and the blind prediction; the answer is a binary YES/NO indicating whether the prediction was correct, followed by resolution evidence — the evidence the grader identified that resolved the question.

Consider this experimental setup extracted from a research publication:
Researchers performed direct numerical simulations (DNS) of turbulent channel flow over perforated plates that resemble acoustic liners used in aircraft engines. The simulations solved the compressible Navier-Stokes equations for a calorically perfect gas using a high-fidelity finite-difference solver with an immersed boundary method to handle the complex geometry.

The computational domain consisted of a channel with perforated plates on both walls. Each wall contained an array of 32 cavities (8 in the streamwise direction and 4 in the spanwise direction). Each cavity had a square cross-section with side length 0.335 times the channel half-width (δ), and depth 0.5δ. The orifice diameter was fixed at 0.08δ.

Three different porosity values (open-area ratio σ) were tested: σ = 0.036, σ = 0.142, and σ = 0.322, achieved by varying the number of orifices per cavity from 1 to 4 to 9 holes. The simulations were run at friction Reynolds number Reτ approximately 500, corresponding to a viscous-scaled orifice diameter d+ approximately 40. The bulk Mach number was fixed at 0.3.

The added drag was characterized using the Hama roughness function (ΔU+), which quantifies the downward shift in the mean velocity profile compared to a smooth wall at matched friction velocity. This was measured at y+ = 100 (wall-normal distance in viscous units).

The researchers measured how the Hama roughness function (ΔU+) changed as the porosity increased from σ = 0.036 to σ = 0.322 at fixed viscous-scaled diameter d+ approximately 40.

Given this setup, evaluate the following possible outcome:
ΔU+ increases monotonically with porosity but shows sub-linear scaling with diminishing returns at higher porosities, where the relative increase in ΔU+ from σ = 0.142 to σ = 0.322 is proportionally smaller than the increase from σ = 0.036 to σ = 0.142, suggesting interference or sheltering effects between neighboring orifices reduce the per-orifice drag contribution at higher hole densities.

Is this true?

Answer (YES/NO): NO